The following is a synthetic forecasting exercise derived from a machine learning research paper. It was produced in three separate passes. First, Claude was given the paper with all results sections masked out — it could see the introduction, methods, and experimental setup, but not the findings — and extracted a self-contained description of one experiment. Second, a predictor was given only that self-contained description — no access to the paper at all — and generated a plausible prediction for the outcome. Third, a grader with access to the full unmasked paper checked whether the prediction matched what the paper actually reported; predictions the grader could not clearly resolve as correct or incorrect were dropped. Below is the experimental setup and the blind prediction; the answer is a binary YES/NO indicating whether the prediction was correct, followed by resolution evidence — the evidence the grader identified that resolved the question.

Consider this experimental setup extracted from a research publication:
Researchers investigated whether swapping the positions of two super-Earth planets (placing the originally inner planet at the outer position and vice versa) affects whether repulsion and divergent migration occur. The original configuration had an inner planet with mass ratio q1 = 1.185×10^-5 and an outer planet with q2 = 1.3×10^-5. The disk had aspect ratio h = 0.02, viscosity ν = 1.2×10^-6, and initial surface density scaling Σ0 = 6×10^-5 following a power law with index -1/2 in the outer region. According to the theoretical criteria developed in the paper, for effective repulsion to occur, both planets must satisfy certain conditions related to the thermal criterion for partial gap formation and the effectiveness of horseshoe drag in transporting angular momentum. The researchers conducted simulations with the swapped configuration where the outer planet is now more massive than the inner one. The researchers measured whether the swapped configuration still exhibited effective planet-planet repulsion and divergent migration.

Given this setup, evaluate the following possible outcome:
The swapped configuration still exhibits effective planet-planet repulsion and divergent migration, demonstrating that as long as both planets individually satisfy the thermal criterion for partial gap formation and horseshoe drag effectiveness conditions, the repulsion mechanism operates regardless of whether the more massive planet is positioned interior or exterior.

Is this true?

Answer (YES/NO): YES